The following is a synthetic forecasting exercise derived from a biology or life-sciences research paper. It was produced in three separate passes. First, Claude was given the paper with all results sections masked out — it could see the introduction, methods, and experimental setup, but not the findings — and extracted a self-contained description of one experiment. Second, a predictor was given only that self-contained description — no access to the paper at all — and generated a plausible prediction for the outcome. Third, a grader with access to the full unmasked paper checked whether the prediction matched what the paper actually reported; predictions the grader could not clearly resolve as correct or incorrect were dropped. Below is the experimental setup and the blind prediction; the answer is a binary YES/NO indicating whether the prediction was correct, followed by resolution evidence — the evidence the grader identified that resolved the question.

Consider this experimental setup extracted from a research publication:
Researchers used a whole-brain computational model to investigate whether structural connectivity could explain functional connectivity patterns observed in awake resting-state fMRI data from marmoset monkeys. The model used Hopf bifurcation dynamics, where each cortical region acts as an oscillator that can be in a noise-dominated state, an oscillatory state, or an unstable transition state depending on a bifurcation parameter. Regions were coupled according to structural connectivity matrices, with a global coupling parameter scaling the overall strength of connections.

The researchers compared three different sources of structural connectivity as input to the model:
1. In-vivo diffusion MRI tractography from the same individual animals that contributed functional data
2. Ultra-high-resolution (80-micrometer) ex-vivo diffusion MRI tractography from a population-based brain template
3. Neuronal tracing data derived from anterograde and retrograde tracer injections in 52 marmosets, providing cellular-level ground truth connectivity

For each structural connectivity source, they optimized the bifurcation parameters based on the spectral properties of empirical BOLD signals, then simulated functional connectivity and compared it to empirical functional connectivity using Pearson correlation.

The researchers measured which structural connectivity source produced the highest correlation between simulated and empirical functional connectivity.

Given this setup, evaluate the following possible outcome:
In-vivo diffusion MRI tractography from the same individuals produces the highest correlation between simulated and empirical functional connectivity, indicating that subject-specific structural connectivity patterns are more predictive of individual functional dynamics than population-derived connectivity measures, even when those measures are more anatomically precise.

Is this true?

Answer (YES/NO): NO